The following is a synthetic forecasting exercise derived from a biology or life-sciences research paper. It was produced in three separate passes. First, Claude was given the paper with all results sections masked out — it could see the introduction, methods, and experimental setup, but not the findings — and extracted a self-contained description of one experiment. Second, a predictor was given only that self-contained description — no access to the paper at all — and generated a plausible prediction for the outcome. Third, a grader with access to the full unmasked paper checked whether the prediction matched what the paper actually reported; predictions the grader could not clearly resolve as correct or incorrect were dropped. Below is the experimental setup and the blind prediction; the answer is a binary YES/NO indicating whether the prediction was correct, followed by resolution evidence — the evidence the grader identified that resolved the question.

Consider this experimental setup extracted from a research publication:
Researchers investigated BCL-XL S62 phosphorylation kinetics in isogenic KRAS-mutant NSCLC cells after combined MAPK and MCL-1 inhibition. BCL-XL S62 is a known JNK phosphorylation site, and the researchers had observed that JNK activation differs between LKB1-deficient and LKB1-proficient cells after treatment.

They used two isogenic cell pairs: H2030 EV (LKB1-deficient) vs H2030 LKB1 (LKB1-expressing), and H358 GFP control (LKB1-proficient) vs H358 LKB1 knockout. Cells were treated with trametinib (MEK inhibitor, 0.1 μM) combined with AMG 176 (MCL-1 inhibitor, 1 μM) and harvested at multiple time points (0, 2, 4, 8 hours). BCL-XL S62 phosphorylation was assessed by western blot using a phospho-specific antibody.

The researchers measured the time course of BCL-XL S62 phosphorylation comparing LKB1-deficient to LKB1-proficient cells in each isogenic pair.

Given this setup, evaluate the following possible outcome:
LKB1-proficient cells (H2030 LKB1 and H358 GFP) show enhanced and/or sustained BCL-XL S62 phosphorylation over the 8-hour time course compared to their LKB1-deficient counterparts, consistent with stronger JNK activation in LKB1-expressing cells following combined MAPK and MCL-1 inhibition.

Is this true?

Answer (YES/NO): NO